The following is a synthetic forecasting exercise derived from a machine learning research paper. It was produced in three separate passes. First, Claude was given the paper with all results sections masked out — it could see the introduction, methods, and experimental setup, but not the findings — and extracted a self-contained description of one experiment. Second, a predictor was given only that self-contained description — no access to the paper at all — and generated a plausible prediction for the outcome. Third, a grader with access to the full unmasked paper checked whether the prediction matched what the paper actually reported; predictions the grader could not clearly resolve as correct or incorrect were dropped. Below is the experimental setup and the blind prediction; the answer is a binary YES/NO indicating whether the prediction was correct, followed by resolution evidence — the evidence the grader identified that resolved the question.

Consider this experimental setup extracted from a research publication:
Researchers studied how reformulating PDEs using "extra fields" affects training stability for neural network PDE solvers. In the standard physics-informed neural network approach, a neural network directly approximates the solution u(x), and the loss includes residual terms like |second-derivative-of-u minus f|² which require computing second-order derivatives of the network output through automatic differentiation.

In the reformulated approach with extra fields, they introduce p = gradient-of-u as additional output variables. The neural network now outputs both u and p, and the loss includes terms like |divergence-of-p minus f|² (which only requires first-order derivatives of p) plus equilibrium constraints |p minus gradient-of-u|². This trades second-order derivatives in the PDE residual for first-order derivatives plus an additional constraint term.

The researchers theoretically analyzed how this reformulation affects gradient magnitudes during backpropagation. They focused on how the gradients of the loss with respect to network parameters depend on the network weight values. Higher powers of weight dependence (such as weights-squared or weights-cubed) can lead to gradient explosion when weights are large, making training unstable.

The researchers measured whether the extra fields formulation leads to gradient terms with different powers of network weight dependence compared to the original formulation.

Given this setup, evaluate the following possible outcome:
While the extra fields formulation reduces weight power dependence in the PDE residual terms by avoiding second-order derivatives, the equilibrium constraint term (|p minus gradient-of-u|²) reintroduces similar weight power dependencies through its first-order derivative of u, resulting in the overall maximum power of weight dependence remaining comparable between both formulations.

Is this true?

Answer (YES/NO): NO